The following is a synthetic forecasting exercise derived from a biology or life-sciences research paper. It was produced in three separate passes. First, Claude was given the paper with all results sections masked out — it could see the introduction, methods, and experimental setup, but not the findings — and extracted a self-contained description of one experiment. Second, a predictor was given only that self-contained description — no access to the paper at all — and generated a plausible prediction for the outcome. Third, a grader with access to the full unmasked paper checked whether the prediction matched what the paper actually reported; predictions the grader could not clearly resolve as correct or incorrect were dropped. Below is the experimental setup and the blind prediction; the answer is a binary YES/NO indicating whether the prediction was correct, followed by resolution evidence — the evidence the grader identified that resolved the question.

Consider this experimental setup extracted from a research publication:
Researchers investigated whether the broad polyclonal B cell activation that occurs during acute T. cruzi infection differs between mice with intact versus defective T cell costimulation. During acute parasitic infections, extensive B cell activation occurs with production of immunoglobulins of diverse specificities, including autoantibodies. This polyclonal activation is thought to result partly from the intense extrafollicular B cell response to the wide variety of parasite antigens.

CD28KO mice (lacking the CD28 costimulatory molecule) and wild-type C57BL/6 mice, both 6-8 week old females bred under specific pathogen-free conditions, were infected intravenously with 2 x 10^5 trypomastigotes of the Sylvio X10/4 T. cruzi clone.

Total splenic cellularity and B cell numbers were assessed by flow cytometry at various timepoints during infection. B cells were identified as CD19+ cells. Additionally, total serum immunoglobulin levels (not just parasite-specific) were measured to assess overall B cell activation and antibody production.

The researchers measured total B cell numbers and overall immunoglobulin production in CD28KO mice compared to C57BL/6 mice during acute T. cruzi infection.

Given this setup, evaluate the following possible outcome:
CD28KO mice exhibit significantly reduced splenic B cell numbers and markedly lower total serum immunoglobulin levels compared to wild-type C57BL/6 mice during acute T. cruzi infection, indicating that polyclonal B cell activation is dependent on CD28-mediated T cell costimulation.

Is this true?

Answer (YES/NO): NO